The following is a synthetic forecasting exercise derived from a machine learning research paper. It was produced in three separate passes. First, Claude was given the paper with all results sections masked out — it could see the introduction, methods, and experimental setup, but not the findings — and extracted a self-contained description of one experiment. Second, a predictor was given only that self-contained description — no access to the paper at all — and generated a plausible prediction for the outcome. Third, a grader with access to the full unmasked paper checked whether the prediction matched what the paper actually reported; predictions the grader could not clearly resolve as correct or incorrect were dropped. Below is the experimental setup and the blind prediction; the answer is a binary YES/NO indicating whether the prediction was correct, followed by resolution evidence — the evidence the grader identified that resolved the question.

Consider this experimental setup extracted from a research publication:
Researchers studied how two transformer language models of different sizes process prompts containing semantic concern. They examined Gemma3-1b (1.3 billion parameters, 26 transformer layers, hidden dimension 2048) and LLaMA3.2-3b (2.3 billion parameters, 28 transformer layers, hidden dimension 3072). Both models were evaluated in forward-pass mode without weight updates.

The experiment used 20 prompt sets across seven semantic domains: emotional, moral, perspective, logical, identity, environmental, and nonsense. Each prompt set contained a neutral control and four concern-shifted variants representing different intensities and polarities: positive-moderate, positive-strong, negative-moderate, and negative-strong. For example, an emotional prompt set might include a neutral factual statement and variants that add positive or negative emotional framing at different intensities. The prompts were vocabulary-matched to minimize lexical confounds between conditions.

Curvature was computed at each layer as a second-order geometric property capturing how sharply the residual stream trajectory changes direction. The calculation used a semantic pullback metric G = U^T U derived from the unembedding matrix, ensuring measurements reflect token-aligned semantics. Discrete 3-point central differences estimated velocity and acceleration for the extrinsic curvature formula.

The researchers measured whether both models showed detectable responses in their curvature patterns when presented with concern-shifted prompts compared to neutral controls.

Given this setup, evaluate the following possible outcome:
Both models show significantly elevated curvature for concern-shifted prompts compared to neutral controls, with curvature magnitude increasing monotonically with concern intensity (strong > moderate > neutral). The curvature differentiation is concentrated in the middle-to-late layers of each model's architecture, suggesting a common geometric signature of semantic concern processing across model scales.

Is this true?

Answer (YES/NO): NO